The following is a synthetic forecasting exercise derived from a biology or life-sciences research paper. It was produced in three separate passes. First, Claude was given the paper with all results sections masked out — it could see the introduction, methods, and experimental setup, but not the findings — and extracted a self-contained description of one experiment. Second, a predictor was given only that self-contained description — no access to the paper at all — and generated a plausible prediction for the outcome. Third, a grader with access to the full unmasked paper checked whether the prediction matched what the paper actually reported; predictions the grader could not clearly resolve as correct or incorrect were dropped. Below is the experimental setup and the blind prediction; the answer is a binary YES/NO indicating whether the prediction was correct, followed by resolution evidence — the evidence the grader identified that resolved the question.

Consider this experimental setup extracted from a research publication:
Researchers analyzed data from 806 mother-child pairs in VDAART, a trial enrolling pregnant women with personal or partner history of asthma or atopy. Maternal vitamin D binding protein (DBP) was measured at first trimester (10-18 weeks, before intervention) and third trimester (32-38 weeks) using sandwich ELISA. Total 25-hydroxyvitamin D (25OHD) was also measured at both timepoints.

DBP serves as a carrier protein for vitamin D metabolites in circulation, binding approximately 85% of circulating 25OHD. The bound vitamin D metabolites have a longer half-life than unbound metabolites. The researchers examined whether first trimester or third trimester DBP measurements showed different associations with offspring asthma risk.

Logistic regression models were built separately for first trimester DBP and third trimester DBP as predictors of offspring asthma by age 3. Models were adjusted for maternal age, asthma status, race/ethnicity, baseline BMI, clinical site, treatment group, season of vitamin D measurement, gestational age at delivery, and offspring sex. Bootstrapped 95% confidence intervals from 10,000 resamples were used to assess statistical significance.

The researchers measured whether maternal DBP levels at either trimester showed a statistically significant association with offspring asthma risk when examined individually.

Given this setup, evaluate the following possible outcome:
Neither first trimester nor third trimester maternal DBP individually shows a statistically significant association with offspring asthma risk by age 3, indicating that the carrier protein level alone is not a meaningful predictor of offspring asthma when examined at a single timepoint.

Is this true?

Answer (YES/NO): YES